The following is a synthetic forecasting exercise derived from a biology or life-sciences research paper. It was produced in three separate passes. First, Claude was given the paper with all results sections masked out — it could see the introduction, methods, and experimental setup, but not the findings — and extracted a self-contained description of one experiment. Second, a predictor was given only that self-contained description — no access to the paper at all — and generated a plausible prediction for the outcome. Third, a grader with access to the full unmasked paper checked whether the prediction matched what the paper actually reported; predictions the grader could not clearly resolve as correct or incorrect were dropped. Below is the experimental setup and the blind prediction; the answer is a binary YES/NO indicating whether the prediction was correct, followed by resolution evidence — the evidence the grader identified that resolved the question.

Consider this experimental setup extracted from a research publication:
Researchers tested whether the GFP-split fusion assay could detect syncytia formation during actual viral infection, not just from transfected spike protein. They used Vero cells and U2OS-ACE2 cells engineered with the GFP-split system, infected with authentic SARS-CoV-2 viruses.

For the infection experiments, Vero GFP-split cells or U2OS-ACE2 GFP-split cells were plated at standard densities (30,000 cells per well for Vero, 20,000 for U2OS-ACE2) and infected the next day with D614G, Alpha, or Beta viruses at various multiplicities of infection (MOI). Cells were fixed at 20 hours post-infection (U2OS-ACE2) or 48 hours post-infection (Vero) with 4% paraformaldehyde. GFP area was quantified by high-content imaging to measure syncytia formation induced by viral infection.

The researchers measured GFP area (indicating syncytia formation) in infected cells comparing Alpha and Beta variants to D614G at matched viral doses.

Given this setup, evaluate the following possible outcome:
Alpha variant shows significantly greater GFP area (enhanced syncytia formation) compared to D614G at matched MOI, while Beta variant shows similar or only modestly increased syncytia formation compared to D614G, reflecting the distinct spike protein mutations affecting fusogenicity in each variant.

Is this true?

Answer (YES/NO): NO